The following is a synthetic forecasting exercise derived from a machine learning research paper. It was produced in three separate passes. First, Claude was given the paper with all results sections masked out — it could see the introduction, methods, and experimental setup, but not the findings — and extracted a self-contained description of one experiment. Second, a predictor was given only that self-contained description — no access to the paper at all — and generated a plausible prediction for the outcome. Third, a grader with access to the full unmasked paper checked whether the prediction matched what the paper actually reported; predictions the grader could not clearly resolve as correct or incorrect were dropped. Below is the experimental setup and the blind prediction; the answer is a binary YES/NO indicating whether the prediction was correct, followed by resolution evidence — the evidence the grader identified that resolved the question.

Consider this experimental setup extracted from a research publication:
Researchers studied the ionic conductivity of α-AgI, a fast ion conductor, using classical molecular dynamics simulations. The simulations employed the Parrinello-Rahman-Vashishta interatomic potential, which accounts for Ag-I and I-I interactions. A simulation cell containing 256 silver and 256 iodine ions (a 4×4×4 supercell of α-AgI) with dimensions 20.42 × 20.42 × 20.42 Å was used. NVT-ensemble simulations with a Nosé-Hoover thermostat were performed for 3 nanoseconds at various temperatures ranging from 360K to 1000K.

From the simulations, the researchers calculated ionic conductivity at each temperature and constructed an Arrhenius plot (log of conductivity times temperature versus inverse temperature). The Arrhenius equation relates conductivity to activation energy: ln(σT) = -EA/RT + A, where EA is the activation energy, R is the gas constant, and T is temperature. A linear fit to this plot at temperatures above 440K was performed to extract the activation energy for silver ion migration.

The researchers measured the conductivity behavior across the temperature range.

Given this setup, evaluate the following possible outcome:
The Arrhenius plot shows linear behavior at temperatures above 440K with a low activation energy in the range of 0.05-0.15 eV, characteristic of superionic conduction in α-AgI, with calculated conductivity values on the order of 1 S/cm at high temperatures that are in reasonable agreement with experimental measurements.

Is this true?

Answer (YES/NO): YES